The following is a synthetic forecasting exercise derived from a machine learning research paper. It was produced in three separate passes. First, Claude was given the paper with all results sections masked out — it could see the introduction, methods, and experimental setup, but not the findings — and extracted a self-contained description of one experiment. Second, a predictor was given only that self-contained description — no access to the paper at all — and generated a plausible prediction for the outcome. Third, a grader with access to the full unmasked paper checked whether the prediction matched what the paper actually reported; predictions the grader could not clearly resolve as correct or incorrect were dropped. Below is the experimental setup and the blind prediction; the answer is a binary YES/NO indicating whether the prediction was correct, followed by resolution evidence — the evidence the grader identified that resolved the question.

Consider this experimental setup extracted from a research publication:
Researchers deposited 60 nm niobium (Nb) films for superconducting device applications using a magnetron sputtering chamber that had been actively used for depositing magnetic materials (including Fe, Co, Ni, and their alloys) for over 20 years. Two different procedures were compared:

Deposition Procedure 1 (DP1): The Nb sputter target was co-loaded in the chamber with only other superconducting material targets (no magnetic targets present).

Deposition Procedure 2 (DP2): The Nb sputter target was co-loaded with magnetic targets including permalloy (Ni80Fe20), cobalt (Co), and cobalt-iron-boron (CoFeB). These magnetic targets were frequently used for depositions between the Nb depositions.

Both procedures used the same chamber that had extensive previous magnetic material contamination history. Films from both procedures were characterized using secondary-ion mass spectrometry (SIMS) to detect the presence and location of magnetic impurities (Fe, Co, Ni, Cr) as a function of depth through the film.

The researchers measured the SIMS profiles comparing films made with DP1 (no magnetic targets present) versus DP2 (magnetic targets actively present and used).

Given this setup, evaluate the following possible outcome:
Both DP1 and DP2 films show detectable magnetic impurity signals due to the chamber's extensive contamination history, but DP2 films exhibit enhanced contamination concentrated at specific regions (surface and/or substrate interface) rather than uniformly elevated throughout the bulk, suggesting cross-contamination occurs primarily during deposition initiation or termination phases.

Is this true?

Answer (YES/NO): NO